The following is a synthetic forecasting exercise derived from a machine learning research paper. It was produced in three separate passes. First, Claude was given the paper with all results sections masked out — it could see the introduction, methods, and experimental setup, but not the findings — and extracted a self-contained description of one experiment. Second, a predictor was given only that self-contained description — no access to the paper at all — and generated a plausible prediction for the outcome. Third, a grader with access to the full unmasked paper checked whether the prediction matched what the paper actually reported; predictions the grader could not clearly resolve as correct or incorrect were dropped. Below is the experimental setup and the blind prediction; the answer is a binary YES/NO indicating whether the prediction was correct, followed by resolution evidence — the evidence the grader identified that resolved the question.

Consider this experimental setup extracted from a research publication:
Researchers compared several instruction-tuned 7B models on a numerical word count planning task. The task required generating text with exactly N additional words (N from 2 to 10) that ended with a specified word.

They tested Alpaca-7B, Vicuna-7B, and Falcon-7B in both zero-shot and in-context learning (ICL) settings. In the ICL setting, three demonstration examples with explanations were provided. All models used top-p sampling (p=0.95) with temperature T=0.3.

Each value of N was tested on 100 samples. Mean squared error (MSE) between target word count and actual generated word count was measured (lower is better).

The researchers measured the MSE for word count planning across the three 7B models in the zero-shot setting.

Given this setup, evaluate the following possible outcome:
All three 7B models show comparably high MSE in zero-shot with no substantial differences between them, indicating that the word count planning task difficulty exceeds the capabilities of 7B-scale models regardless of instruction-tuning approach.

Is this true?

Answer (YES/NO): NO